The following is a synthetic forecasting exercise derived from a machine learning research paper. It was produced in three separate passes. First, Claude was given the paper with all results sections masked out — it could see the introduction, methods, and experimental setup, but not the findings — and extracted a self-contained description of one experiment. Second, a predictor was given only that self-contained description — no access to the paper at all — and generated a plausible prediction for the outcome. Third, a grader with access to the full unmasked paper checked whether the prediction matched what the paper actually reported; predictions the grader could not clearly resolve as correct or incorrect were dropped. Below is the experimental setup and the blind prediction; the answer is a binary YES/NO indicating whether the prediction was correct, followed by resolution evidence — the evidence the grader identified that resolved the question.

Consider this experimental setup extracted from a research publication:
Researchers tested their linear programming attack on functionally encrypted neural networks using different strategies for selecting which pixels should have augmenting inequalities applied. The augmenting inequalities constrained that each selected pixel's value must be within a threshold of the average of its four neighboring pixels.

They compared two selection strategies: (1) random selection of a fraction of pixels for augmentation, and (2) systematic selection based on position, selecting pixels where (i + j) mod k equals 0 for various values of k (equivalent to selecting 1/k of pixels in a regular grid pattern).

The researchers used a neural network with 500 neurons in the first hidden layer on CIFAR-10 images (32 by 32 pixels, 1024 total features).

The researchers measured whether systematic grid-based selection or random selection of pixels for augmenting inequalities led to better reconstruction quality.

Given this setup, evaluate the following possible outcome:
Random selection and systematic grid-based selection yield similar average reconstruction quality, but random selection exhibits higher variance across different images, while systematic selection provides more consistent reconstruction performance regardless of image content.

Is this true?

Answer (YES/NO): NO